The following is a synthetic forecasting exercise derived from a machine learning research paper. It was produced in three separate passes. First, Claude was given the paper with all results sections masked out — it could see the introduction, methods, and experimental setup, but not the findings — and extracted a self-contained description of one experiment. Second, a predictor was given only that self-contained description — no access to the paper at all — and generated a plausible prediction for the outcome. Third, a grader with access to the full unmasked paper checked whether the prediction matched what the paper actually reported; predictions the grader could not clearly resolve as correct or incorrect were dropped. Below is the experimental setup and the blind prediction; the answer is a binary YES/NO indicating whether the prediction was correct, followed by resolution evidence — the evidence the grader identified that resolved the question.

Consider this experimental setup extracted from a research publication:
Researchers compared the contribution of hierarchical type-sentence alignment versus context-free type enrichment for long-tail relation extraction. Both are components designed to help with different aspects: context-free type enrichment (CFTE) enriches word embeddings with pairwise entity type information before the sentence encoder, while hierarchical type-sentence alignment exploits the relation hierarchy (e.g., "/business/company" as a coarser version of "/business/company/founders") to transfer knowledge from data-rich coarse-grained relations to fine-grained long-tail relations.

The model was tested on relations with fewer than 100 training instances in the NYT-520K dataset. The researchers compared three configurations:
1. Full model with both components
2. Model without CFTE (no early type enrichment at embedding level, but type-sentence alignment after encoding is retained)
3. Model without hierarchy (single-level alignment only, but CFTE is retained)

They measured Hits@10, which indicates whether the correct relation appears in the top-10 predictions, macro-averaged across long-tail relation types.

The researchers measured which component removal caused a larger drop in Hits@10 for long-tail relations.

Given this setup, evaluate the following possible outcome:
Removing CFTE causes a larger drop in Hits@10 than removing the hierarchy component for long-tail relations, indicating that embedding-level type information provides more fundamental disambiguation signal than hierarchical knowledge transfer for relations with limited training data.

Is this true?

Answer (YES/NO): NO